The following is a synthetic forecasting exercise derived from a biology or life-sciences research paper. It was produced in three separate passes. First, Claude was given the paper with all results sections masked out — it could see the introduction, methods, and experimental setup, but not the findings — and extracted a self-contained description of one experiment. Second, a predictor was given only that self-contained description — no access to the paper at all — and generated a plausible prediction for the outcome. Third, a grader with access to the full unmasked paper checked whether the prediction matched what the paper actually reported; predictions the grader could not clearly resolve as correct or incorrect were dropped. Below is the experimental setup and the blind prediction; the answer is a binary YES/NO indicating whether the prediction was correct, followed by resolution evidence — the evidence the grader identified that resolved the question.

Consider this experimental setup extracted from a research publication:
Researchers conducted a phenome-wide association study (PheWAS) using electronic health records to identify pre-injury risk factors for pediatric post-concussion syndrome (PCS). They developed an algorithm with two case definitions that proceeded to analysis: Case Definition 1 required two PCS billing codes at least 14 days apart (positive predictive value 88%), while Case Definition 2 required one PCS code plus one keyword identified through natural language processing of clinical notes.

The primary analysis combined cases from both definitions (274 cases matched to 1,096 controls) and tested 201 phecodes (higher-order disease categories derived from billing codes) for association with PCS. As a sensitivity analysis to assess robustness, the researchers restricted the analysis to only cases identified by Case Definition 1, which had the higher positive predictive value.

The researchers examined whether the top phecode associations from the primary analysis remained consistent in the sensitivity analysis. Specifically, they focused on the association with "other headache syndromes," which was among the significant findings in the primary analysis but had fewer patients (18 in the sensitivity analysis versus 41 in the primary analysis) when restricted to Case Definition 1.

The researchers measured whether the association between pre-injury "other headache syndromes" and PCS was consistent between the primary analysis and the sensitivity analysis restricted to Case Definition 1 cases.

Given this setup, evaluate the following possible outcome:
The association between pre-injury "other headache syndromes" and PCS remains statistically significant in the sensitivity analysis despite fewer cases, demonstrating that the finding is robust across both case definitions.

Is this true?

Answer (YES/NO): NO